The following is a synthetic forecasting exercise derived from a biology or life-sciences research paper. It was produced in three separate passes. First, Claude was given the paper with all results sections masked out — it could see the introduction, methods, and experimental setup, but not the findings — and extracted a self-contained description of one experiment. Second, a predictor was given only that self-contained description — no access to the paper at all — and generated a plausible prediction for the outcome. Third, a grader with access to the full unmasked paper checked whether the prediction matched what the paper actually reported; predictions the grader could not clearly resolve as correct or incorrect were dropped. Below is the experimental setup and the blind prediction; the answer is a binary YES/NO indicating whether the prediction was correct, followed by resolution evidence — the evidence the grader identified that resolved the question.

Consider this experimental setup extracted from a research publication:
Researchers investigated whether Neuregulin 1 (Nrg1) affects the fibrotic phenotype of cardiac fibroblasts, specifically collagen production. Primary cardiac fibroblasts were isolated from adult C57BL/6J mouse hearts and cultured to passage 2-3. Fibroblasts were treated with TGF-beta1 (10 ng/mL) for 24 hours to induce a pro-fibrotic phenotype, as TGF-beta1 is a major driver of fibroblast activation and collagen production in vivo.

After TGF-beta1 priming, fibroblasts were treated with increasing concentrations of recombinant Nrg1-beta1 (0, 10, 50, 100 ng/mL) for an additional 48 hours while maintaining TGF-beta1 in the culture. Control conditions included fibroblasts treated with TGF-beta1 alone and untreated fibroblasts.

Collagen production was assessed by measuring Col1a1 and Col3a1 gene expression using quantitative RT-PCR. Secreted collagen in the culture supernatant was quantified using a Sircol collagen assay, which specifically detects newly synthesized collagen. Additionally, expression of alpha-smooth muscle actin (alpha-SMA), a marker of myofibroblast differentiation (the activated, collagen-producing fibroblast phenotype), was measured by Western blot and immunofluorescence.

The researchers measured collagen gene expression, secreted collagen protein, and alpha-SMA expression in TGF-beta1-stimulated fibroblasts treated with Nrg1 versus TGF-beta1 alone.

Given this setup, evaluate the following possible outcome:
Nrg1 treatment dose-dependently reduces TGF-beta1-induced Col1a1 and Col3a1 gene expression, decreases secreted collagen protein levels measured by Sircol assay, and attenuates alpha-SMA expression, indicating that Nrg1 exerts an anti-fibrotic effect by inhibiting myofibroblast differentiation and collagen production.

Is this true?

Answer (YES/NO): NO